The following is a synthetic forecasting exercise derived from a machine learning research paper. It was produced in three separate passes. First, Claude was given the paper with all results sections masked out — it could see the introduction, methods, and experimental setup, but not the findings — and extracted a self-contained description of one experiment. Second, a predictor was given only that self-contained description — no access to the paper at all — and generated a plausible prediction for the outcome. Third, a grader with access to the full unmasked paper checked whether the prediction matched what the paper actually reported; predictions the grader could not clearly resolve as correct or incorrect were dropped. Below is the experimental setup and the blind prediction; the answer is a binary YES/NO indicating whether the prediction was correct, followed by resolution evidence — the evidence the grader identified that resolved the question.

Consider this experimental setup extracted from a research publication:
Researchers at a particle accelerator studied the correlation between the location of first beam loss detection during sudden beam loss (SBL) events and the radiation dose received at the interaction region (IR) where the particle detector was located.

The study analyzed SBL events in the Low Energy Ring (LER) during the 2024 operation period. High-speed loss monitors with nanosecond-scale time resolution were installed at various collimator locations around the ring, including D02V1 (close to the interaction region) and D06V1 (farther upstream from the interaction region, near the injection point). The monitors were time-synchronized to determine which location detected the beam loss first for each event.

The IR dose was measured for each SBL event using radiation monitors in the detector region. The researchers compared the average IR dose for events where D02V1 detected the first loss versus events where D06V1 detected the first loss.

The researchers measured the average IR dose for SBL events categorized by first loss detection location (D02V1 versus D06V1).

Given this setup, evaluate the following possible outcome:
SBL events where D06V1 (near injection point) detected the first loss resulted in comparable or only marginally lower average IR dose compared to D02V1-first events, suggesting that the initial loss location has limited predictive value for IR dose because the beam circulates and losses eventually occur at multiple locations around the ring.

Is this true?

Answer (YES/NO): NO